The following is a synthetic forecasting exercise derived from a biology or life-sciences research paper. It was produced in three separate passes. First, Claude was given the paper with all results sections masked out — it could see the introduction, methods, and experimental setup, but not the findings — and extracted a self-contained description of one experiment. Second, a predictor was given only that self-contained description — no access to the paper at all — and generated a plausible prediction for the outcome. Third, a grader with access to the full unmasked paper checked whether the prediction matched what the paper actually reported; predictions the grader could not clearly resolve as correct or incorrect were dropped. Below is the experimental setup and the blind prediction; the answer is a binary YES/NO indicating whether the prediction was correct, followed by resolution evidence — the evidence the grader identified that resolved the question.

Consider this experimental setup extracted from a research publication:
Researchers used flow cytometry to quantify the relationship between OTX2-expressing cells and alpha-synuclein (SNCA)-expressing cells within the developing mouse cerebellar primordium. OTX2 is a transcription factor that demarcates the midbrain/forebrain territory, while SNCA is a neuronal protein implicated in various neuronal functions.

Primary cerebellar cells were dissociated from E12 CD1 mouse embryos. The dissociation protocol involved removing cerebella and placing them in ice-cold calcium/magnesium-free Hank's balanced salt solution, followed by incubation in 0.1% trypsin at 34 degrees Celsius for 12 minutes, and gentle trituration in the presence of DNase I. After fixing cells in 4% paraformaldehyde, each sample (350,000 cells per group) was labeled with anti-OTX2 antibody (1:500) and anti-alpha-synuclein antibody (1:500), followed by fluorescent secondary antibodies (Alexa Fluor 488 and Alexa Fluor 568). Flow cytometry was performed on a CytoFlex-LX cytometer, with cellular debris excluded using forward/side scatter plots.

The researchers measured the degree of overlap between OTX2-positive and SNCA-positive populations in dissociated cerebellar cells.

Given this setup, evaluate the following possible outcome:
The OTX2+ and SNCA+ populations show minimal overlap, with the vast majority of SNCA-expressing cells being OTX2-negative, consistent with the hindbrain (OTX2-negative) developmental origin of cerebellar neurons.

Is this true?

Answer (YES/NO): YES